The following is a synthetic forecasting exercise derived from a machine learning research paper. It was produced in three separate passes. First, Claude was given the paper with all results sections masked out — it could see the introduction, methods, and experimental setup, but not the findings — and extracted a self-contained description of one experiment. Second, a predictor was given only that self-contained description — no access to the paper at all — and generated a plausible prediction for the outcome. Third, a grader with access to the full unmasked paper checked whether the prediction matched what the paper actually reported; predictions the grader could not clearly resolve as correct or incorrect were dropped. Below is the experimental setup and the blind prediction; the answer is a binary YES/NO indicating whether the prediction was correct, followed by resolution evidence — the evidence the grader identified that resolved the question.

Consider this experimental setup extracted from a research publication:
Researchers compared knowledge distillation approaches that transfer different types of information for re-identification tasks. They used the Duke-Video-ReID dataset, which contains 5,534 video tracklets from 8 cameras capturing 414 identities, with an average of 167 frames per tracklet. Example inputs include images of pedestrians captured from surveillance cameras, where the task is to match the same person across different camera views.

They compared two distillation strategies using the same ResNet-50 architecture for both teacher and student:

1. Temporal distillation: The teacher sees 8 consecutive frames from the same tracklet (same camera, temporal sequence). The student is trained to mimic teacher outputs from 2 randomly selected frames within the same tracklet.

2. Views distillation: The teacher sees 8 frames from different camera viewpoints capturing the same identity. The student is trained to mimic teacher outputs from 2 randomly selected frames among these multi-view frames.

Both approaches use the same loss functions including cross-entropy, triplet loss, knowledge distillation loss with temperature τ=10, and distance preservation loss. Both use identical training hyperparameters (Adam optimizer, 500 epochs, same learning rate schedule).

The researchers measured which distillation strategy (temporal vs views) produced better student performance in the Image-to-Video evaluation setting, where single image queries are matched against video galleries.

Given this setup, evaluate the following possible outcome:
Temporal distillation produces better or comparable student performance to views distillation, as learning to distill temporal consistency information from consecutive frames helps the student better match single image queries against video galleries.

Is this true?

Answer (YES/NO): NO